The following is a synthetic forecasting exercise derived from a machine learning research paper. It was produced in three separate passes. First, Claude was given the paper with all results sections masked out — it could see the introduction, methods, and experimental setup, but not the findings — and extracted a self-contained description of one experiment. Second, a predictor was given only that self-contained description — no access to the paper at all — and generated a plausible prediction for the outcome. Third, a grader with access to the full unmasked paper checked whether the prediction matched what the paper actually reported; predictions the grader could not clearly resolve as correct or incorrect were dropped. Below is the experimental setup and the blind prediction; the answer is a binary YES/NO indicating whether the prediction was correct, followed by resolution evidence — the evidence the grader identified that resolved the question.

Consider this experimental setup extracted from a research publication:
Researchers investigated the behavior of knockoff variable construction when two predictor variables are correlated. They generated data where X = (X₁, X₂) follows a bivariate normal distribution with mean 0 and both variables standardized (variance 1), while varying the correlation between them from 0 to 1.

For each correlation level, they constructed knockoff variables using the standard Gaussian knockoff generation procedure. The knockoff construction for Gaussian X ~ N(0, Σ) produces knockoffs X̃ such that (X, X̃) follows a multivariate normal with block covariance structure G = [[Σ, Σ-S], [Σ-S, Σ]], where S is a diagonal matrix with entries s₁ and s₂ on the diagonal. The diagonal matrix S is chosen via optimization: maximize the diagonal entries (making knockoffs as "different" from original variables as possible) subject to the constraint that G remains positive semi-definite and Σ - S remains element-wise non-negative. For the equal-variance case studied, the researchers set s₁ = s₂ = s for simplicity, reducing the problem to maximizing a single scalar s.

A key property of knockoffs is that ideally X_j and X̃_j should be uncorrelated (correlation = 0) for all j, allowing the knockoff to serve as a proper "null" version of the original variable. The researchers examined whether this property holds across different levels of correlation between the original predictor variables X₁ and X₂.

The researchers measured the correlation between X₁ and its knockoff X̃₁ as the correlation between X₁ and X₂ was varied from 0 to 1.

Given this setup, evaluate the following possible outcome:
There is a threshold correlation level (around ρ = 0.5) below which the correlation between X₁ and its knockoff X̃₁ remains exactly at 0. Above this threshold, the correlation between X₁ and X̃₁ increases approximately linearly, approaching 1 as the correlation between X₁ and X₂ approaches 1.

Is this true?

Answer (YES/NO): YES